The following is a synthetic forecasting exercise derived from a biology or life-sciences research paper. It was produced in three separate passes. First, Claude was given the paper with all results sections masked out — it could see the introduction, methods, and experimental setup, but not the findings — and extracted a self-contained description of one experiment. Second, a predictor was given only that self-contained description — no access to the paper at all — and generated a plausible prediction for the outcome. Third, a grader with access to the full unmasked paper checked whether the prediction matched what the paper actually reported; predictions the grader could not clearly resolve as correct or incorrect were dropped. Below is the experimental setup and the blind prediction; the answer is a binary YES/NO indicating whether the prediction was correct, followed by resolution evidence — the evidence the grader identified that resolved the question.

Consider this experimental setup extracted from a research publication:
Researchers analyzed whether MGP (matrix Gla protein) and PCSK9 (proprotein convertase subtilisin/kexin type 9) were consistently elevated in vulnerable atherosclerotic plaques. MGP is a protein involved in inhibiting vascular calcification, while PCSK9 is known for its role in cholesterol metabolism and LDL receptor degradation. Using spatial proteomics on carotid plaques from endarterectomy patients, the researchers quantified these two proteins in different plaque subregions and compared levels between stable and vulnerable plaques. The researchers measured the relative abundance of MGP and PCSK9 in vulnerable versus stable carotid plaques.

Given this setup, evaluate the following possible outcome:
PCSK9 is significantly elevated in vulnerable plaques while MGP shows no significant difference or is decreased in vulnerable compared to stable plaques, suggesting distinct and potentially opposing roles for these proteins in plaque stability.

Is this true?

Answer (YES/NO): NO